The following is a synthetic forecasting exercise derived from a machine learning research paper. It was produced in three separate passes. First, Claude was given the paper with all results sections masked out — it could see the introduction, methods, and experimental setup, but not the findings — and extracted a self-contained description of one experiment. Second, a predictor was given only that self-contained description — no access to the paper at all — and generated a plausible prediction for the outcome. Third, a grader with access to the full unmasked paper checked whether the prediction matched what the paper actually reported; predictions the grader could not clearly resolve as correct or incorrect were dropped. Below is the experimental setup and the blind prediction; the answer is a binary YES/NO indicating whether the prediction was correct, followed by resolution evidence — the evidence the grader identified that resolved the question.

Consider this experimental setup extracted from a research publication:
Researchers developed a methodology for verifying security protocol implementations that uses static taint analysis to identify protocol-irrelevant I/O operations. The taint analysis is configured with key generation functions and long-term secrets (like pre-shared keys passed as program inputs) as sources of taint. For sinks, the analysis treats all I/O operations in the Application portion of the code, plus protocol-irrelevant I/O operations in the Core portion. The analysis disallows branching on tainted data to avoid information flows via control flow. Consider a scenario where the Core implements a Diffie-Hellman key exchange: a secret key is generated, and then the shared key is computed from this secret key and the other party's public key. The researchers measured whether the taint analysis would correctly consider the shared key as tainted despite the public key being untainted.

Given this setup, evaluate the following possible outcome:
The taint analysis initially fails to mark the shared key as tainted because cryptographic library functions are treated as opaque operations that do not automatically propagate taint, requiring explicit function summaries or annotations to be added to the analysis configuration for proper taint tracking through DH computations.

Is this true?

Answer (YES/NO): NO